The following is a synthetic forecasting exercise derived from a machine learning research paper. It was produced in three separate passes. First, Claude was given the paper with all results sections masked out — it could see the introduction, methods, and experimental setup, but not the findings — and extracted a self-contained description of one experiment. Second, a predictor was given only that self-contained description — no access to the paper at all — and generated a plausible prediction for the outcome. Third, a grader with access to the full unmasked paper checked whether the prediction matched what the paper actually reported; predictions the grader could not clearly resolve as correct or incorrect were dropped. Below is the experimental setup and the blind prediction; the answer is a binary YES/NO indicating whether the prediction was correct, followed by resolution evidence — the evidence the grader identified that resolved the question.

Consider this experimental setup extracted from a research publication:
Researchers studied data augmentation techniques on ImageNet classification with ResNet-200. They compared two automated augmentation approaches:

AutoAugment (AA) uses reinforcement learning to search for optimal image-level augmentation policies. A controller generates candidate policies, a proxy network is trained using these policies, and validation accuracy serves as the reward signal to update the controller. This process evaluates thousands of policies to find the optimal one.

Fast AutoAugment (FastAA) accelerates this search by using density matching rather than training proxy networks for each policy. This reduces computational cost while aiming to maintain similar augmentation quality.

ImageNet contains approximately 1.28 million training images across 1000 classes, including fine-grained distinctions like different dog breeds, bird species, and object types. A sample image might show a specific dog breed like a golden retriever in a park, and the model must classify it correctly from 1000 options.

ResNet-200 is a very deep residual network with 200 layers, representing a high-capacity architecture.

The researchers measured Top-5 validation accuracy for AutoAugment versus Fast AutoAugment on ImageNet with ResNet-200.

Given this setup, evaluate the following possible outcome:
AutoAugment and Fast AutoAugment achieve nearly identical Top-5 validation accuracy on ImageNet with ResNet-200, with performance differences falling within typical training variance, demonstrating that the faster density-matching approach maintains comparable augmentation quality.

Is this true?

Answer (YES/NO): NO